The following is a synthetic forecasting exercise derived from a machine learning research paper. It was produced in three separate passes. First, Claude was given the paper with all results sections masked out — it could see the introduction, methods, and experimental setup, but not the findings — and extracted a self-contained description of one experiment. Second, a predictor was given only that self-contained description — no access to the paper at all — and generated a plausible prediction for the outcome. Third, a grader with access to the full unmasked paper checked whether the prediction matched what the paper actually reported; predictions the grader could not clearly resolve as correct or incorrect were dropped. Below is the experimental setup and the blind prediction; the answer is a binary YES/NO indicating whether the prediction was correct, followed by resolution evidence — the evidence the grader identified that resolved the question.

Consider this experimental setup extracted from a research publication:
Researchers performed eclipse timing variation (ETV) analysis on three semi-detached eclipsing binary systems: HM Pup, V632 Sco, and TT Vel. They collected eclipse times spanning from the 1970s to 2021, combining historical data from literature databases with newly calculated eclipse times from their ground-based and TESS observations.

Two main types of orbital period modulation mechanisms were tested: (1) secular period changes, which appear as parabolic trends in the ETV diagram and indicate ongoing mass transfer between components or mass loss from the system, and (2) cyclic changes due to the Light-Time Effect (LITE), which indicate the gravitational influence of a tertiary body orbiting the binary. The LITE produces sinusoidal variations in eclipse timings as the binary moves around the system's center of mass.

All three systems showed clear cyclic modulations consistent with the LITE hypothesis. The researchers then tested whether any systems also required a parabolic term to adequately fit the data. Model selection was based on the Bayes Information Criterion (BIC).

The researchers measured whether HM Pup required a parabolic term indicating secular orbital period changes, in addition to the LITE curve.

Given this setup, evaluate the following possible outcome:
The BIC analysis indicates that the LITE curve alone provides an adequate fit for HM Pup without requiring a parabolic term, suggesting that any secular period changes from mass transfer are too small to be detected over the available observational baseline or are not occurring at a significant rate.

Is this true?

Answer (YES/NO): YES